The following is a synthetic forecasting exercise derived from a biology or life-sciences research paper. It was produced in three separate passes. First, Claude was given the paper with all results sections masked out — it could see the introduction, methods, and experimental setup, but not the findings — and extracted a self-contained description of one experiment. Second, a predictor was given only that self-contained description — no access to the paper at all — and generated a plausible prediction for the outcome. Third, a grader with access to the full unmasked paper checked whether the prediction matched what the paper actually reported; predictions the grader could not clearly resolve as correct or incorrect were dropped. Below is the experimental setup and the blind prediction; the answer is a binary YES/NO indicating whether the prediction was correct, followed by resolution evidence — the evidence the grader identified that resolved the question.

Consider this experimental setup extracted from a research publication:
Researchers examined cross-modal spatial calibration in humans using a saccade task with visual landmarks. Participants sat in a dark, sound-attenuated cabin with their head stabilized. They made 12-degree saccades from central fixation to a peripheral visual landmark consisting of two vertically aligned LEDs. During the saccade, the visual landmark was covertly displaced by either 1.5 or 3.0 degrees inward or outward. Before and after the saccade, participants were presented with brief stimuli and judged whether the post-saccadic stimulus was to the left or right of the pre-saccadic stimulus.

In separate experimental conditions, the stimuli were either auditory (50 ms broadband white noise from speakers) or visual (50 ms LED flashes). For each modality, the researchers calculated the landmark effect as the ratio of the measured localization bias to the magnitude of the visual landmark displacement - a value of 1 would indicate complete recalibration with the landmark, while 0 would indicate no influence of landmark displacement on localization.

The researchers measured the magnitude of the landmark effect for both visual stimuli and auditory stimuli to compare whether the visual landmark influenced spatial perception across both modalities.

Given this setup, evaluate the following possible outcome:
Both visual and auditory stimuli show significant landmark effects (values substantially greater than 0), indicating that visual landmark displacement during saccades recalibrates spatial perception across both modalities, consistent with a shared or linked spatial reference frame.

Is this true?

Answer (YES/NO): YES